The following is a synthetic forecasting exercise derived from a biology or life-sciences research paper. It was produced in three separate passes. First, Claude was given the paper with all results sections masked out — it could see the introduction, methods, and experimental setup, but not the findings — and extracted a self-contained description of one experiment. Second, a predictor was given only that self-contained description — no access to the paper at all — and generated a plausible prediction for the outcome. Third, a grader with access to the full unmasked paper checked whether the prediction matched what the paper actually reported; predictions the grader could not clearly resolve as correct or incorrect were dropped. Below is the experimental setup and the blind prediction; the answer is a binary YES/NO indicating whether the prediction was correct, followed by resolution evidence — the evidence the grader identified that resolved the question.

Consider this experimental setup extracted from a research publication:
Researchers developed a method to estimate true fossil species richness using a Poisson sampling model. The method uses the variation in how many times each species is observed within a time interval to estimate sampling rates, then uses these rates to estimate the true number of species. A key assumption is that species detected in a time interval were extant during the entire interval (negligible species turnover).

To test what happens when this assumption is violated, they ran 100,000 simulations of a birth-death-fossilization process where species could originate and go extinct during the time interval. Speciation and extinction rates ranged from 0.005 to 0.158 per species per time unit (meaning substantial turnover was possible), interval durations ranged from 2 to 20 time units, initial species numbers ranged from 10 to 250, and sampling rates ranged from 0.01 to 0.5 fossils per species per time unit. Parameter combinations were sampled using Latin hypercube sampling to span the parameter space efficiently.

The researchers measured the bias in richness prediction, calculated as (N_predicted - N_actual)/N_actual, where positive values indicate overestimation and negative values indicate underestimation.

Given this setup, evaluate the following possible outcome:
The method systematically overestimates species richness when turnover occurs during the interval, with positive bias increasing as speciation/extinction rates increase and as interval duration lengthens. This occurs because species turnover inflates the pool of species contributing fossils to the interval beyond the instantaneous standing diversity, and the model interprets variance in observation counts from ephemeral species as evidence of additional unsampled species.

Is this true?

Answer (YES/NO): NO